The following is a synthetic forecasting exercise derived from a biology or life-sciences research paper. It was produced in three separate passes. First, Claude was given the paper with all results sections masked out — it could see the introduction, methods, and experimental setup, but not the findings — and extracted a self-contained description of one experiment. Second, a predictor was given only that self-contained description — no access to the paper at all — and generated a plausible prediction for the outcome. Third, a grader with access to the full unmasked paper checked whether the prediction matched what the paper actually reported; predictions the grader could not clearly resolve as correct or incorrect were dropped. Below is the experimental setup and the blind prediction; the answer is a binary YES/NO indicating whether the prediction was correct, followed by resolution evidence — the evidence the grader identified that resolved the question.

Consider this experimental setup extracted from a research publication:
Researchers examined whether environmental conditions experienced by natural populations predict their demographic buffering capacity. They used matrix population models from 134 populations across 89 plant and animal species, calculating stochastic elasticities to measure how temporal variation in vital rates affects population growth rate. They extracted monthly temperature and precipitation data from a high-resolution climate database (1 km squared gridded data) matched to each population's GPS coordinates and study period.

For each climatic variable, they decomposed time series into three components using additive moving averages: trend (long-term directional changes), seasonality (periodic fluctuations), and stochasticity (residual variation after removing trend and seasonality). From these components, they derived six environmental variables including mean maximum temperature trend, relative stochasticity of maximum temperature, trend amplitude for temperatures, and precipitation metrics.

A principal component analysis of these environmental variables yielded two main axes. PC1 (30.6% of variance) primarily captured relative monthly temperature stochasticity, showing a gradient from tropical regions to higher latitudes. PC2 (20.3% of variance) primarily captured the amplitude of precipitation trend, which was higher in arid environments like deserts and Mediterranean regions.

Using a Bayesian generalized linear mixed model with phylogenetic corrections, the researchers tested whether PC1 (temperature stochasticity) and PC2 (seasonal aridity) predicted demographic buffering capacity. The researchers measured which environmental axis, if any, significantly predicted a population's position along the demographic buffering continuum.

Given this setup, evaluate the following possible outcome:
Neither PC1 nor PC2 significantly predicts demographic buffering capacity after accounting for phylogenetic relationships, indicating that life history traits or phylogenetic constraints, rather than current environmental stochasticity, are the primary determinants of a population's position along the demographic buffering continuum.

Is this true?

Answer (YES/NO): NO